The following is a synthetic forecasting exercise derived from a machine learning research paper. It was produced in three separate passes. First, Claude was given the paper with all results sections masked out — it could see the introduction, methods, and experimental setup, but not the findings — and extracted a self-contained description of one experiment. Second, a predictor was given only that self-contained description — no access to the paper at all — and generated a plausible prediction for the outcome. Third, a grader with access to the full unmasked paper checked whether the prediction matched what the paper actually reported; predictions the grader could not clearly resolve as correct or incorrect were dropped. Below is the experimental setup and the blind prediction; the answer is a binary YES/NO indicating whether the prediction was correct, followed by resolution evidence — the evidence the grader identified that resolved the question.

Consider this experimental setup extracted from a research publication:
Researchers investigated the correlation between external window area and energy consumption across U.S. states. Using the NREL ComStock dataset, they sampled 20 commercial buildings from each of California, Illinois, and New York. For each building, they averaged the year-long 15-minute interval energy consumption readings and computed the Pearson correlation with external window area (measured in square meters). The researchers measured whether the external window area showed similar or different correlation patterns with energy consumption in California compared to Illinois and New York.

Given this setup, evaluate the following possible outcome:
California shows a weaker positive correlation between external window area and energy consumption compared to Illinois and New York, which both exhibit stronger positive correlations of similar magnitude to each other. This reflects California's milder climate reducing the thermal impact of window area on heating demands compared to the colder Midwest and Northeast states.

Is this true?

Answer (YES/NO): YES